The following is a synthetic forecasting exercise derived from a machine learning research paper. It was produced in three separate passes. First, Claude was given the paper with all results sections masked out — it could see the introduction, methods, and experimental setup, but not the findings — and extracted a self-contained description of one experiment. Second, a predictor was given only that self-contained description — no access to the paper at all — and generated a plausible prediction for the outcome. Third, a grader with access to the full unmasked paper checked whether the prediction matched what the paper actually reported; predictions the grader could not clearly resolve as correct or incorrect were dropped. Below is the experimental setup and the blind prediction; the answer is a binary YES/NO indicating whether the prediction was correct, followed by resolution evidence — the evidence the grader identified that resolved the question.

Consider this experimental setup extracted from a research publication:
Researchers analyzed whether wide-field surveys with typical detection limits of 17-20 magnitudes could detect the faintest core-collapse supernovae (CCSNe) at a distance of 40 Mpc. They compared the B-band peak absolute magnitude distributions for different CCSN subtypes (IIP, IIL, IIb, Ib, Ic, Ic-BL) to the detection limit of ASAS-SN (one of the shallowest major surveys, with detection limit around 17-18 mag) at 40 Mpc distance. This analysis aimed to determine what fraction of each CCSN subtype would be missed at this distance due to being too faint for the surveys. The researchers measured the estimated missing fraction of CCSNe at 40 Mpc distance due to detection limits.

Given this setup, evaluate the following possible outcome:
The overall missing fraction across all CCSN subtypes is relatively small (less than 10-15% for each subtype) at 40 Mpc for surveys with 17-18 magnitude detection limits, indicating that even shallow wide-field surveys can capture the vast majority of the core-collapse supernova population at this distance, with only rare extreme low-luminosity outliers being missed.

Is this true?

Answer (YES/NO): YES